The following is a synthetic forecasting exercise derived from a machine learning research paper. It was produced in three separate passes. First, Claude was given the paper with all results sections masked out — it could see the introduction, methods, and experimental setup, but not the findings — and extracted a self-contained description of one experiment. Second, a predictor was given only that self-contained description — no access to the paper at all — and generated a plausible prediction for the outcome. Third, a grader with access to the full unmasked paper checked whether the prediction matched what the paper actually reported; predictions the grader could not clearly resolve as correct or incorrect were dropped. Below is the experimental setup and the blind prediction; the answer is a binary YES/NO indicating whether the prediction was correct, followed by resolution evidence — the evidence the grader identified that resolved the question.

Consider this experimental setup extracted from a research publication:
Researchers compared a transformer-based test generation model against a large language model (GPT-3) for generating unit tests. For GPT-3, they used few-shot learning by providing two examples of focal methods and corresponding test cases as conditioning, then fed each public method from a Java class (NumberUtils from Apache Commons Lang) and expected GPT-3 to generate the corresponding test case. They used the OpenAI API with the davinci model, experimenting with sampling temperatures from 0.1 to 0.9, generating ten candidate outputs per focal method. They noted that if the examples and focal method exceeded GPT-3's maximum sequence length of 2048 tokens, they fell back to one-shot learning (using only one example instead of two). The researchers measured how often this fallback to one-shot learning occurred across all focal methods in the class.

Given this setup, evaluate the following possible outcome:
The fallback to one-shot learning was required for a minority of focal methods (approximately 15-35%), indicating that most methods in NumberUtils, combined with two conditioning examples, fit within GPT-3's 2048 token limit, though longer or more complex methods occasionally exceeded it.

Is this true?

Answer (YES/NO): NO